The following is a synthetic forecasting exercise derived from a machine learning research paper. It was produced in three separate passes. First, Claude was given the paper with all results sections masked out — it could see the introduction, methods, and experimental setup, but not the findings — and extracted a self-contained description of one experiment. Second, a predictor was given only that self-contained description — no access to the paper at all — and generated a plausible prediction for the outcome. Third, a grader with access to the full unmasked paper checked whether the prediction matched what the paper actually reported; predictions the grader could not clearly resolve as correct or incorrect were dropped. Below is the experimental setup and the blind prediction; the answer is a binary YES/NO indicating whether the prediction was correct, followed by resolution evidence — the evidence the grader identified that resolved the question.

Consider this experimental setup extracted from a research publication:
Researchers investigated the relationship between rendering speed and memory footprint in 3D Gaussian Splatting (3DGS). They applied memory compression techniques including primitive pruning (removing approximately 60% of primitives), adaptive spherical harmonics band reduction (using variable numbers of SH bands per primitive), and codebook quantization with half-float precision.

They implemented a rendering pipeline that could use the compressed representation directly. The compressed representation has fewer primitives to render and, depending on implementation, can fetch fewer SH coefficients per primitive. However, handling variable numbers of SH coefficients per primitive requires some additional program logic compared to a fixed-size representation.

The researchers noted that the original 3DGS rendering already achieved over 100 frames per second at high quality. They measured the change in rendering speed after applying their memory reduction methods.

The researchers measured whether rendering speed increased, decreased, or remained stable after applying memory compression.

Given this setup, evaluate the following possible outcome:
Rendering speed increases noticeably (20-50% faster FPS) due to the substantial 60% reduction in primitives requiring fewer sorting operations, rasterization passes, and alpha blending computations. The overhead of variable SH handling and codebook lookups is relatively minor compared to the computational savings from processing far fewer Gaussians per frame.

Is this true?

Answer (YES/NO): NO